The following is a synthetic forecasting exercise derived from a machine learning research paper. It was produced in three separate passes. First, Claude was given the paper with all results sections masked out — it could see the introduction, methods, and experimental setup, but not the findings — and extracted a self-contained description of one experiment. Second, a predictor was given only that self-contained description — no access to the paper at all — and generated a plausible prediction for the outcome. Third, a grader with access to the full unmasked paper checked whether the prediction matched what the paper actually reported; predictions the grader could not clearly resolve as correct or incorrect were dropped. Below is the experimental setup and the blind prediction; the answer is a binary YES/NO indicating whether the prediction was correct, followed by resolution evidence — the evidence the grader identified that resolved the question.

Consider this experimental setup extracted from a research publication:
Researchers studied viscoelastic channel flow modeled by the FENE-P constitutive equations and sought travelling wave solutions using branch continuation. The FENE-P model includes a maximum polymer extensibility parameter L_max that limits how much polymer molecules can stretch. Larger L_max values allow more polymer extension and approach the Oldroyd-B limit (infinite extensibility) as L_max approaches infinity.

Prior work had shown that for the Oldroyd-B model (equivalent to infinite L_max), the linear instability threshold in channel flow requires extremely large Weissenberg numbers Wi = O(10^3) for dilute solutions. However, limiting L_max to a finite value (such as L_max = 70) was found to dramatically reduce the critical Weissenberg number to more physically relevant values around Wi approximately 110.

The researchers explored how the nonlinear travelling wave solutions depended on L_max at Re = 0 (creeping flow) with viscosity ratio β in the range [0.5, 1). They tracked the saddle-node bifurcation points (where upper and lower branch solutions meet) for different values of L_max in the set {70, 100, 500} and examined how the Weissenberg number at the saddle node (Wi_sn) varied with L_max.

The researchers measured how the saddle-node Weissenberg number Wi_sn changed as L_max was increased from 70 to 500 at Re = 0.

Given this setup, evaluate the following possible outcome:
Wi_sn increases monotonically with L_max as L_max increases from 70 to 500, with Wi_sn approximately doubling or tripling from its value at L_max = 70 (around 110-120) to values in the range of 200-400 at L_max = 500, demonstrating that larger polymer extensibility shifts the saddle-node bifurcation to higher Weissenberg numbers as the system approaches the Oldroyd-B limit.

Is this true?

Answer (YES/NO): NO